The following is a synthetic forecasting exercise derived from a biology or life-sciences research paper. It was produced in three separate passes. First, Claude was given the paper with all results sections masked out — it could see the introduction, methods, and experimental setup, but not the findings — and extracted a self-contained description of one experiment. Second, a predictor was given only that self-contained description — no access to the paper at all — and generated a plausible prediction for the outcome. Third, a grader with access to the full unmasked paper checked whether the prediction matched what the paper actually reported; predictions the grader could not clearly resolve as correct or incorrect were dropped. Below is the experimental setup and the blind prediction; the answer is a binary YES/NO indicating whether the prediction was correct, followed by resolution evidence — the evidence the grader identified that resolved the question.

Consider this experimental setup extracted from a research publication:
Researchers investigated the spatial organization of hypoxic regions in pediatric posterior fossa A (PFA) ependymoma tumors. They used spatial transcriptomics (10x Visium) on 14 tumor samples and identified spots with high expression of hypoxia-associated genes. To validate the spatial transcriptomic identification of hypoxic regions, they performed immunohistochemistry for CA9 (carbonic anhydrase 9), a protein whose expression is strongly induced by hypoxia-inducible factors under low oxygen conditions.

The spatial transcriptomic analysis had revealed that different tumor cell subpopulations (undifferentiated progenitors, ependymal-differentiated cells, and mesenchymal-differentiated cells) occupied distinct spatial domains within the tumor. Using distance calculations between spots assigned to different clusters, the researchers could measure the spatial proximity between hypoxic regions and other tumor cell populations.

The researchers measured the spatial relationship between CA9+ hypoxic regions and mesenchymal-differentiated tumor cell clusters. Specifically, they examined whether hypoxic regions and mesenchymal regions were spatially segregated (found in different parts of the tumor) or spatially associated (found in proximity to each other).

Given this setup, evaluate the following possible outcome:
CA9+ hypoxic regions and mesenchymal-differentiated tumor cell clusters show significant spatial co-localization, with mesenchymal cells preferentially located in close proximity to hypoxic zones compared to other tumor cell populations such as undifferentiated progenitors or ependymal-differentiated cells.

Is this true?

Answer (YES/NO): YES